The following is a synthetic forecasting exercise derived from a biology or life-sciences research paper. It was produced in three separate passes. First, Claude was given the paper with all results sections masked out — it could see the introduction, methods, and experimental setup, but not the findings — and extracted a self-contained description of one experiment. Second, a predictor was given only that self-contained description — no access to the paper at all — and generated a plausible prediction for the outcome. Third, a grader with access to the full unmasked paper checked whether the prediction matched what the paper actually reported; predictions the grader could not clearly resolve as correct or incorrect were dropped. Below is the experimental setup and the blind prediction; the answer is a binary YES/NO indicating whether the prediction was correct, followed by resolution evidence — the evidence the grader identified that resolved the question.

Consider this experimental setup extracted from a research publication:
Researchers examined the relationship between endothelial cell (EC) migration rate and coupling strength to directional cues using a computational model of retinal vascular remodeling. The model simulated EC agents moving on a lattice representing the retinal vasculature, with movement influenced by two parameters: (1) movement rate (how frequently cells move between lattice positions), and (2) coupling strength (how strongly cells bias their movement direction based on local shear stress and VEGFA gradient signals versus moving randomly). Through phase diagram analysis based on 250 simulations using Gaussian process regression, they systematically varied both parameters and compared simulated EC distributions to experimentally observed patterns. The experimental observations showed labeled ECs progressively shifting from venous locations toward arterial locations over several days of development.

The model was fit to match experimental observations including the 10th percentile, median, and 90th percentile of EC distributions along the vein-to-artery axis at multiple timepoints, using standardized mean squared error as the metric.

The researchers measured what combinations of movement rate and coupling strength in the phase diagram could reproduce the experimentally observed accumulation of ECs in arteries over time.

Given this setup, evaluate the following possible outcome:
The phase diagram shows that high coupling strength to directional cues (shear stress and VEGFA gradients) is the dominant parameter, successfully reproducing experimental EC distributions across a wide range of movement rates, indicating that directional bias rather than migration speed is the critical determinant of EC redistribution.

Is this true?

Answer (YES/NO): NO